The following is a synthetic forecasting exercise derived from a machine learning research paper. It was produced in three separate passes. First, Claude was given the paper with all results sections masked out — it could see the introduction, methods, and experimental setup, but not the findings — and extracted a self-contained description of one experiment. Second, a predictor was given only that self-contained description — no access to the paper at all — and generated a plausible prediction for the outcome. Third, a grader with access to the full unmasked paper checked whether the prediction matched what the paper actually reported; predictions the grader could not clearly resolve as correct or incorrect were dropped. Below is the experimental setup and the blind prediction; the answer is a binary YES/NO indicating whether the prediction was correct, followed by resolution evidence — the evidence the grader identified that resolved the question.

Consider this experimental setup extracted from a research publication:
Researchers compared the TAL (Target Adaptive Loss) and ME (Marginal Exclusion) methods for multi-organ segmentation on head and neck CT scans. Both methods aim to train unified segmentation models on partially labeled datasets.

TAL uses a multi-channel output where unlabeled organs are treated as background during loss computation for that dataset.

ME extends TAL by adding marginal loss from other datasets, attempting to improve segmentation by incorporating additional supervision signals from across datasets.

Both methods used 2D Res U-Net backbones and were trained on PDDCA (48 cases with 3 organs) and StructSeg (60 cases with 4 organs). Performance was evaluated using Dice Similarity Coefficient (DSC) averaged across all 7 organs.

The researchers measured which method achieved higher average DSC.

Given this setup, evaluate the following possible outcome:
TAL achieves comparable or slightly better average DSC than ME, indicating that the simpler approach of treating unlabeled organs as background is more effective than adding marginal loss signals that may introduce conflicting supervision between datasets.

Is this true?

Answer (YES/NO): NO